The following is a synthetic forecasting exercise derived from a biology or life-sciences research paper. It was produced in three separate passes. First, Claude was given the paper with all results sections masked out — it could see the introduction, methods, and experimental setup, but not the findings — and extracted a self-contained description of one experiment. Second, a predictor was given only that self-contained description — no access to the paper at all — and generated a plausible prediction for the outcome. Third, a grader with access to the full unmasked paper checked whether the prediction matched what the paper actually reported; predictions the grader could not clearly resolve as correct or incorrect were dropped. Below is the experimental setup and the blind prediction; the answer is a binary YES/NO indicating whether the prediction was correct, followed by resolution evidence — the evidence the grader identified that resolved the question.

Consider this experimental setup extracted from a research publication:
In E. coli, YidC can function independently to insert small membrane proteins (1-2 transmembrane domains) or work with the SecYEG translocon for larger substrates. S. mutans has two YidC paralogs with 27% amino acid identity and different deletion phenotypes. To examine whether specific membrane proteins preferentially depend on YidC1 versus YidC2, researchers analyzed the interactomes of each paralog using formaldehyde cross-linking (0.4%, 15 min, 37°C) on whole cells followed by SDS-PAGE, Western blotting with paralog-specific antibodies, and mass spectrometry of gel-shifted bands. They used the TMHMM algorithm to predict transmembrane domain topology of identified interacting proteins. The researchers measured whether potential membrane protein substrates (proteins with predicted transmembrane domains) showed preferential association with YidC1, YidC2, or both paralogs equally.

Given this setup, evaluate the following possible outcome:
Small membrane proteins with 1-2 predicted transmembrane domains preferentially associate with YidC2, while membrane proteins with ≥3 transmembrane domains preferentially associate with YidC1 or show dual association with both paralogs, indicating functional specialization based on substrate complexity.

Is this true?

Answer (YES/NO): NO